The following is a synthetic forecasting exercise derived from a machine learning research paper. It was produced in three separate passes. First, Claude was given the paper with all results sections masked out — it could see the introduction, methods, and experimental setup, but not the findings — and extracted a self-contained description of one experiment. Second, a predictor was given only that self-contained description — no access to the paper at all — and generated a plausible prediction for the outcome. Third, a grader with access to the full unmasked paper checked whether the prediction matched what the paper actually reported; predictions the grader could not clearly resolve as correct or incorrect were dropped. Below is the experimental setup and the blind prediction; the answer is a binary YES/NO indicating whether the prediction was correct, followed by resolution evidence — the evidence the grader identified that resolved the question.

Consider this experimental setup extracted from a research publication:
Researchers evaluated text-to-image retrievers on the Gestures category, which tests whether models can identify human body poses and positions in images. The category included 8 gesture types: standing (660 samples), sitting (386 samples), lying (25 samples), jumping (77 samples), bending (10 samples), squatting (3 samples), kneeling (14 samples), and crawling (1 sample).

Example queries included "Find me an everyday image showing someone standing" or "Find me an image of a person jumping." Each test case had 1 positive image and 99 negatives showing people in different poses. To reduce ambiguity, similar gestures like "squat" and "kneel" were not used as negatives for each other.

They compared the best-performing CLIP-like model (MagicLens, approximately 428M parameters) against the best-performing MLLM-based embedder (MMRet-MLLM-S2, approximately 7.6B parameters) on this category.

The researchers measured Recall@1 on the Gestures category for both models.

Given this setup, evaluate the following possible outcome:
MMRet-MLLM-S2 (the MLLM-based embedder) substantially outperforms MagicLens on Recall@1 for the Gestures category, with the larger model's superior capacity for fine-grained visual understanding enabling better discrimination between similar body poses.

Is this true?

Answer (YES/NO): YES